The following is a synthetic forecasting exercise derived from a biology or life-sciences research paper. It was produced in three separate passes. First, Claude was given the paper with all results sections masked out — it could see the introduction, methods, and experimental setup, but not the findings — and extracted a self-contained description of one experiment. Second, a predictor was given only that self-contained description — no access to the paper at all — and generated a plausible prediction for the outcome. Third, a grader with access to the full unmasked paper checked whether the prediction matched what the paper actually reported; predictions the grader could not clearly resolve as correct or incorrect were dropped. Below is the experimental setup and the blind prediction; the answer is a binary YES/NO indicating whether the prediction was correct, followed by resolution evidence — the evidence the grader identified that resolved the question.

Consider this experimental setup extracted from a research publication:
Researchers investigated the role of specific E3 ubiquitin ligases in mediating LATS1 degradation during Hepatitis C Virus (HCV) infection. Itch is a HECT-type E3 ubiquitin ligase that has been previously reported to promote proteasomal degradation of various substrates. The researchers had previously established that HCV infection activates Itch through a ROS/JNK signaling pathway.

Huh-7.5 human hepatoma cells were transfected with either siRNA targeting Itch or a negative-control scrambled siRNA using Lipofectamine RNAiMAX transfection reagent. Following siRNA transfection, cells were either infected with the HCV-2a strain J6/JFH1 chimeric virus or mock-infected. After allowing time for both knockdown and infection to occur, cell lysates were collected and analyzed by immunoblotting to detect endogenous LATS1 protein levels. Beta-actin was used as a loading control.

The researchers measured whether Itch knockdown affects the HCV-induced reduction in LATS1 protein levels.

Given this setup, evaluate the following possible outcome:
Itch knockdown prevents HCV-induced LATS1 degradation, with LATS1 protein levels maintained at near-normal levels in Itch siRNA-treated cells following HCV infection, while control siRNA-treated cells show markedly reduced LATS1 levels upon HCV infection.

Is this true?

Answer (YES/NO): YES